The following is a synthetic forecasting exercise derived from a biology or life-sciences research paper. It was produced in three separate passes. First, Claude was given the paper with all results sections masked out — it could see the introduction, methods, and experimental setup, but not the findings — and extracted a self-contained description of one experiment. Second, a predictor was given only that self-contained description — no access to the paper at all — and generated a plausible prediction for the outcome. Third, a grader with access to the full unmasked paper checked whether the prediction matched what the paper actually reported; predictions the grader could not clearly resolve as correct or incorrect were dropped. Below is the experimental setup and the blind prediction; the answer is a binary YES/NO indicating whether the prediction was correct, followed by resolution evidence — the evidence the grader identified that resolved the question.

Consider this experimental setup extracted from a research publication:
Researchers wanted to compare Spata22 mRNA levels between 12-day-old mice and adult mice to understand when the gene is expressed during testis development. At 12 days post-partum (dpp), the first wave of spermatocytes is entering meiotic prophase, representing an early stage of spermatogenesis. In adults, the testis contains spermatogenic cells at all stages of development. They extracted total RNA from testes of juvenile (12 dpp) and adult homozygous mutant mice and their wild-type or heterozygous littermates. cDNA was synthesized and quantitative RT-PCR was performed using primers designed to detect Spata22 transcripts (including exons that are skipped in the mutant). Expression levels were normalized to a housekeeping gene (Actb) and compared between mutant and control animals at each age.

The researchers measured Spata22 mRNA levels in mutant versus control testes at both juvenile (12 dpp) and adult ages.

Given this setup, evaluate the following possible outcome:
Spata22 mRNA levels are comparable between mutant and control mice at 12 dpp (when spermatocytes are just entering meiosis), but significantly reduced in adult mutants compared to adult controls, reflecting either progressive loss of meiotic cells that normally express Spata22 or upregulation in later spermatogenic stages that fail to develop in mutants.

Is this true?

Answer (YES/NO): NO